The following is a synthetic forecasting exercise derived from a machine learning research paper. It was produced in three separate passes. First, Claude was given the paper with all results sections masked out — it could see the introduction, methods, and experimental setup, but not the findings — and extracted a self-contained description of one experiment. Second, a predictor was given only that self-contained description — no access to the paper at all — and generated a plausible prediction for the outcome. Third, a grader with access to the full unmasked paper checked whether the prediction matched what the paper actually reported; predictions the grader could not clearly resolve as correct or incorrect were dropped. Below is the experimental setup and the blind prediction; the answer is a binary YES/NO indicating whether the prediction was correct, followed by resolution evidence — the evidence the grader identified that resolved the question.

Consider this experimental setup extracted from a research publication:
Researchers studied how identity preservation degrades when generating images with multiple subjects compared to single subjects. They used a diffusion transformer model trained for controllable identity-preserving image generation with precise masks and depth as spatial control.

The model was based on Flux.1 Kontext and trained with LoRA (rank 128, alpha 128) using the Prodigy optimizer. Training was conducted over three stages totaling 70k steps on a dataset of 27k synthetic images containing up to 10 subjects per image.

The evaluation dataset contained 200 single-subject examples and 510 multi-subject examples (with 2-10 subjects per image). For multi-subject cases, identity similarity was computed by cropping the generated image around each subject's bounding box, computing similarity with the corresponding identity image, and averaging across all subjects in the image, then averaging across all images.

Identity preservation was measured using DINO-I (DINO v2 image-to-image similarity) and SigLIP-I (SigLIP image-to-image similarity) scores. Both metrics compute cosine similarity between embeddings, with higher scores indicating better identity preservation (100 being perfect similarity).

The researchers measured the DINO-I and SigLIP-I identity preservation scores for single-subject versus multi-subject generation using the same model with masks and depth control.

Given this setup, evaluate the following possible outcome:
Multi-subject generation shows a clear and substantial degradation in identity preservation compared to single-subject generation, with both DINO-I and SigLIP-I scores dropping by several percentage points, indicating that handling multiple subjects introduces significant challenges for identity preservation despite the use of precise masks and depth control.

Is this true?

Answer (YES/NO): YES